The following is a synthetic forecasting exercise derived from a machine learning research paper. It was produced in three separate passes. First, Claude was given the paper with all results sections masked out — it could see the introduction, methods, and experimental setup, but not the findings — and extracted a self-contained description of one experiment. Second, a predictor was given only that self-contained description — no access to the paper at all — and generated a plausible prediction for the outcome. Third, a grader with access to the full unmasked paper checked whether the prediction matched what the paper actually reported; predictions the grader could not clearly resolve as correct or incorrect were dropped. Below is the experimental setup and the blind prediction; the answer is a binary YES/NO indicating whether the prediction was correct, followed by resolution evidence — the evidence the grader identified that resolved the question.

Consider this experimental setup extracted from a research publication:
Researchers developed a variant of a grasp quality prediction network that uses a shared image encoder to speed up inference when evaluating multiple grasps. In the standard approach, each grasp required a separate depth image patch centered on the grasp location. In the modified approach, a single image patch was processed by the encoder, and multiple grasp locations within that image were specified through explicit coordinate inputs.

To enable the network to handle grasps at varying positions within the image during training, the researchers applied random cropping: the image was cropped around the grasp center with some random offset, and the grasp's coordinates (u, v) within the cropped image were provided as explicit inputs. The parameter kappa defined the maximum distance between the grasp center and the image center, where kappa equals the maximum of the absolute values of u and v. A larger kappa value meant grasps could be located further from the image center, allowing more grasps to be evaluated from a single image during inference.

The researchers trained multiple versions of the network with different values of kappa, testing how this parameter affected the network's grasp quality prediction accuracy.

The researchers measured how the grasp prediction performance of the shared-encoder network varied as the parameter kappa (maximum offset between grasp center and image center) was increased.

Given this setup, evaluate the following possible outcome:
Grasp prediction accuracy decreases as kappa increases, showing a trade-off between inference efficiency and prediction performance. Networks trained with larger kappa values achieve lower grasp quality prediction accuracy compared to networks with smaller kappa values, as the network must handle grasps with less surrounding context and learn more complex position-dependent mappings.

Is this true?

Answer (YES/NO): YES